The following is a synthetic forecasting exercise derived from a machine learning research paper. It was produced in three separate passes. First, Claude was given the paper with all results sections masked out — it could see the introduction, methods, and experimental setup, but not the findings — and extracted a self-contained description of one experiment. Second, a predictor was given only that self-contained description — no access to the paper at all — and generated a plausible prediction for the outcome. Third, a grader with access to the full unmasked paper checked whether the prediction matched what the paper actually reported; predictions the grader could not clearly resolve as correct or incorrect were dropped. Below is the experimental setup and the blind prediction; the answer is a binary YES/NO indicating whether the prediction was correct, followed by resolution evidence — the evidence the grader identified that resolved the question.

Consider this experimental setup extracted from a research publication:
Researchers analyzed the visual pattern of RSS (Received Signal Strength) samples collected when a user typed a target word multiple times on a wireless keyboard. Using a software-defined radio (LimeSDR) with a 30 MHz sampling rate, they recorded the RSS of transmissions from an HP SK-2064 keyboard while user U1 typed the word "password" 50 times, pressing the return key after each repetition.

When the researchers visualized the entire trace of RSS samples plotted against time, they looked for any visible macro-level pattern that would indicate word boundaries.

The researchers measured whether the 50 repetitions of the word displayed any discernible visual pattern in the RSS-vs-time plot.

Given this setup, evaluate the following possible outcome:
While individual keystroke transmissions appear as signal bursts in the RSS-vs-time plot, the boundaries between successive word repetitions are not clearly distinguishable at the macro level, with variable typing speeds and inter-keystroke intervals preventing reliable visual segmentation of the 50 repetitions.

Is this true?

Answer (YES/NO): NO